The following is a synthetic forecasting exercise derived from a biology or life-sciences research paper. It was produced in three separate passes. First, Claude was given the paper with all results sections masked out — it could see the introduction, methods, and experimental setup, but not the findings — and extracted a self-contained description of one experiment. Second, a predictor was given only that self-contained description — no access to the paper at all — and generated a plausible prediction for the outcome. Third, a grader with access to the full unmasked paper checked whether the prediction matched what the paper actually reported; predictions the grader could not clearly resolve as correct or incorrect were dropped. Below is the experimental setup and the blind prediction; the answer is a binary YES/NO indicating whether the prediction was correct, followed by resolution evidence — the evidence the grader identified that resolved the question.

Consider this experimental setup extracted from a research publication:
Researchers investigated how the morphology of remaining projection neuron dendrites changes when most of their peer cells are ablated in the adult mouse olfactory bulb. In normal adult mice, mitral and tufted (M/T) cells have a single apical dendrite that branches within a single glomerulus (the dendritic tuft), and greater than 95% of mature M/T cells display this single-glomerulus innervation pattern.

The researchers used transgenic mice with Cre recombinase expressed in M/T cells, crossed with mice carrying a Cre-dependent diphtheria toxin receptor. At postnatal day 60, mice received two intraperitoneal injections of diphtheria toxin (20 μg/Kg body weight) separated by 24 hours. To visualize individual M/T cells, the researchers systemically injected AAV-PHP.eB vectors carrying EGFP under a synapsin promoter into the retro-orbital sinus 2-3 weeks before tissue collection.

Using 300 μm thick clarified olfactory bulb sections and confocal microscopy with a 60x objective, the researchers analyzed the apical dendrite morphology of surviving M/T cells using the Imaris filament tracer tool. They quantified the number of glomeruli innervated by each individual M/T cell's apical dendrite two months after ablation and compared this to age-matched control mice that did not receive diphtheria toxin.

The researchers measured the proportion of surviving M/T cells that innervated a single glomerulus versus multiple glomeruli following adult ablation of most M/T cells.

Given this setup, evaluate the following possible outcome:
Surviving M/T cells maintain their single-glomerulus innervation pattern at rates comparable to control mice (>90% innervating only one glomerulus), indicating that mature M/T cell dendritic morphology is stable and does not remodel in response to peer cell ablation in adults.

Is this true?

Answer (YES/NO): NO